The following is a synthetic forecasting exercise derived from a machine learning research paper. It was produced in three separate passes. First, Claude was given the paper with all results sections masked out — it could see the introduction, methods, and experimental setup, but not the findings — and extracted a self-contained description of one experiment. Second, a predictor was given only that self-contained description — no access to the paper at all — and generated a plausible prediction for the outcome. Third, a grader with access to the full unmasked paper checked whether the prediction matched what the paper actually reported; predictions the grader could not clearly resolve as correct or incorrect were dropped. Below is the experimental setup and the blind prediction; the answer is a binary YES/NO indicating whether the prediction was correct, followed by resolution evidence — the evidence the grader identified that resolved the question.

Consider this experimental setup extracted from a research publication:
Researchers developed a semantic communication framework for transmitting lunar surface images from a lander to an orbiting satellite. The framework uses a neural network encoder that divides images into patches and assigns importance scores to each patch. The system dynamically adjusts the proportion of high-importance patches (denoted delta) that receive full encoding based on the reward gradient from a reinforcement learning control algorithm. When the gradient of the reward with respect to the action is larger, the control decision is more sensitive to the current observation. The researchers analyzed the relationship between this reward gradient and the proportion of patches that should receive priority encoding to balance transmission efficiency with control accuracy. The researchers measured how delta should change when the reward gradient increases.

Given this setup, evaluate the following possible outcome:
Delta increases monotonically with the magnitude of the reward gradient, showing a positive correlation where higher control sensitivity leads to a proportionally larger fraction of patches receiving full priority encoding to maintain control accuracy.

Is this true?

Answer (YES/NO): NO